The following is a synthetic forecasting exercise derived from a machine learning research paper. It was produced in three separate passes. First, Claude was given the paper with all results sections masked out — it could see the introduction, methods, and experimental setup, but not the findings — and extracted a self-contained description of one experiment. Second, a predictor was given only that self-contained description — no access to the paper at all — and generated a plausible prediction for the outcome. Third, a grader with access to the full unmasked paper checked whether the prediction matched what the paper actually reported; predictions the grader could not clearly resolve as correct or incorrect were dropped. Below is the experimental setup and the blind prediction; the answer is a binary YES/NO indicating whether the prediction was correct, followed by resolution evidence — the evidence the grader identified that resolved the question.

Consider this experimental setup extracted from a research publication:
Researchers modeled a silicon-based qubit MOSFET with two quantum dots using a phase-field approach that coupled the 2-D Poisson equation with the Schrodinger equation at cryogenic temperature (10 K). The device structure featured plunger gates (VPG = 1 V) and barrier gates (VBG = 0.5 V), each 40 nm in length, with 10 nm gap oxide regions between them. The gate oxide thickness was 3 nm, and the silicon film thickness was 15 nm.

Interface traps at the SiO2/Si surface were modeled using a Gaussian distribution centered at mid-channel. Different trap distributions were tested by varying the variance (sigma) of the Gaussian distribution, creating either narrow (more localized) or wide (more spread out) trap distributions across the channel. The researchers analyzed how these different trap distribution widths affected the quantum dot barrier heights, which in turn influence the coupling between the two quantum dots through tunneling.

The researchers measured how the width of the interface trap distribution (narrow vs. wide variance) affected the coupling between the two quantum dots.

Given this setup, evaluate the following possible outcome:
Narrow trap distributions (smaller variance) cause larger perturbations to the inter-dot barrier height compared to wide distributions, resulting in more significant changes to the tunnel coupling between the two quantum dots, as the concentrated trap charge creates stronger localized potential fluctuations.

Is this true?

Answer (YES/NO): NO